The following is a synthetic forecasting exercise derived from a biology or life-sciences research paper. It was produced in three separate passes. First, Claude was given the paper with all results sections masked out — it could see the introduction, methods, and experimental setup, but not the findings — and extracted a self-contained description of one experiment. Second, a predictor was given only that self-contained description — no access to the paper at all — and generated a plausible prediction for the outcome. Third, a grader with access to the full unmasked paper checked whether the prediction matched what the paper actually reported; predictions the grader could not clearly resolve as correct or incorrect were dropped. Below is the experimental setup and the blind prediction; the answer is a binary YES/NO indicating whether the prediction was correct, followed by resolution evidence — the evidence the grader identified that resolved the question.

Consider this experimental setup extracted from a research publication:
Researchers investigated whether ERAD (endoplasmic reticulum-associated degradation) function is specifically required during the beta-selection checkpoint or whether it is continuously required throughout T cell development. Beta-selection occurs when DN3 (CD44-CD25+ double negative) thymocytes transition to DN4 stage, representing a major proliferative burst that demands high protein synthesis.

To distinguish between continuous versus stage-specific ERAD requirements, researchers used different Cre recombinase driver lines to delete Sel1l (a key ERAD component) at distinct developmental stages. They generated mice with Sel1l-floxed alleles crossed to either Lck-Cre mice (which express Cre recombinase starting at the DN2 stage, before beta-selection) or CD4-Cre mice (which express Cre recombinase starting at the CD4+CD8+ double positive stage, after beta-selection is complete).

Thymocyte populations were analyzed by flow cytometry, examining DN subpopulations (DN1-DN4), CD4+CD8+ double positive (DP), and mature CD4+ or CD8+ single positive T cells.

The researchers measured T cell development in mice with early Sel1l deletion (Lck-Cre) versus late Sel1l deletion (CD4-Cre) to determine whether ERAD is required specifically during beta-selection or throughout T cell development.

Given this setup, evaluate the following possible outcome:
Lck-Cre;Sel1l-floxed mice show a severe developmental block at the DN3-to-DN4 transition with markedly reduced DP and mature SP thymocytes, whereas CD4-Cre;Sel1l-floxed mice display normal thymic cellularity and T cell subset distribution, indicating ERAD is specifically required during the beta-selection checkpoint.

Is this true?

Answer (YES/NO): YES